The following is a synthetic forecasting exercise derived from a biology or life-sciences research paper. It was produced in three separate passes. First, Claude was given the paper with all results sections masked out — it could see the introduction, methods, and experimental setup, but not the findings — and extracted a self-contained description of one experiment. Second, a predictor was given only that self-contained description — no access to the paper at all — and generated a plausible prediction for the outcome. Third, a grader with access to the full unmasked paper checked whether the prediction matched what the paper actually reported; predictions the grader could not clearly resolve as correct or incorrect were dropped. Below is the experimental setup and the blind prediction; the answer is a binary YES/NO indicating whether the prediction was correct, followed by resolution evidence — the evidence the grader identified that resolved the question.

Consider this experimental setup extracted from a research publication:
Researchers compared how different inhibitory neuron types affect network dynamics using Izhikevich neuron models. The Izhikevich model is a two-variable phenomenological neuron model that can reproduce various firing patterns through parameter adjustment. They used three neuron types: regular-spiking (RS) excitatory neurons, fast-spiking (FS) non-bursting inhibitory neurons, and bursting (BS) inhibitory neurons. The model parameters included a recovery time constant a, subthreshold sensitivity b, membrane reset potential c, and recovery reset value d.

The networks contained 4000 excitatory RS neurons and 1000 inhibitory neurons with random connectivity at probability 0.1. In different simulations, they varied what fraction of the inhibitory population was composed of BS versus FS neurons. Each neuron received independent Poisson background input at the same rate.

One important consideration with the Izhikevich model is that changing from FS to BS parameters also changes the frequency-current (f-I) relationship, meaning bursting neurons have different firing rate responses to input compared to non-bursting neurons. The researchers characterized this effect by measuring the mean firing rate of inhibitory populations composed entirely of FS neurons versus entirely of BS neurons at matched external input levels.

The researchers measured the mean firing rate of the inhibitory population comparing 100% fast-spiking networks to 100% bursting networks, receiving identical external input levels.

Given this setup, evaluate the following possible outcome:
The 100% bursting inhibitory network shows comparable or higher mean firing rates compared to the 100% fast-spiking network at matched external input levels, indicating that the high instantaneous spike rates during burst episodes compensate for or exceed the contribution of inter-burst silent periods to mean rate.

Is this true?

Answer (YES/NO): YES